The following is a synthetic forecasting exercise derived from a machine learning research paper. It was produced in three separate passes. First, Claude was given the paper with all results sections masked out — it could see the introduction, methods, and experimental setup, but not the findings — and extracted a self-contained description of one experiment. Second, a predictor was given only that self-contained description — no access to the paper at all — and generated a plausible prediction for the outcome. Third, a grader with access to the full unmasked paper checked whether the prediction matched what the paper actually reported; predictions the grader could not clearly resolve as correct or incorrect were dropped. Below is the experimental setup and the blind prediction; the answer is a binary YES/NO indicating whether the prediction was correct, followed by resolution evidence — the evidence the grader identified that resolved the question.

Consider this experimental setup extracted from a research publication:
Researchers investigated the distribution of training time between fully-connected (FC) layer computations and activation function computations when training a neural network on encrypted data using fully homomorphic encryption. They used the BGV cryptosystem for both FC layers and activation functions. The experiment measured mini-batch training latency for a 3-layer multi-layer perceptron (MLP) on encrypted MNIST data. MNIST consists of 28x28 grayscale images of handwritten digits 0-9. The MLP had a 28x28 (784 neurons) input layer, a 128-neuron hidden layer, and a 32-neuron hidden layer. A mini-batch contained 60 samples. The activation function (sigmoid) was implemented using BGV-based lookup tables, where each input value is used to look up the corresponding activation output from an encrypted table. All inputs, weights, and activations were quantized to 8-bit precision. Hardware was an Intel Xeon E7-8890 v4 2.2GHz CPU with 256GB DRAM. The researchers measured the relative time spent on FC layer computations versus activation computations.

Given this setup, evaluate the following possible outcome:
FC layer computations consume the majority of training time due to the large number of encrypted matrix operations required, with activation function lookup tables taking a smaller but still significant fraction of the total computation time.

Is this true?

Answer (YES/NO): NO